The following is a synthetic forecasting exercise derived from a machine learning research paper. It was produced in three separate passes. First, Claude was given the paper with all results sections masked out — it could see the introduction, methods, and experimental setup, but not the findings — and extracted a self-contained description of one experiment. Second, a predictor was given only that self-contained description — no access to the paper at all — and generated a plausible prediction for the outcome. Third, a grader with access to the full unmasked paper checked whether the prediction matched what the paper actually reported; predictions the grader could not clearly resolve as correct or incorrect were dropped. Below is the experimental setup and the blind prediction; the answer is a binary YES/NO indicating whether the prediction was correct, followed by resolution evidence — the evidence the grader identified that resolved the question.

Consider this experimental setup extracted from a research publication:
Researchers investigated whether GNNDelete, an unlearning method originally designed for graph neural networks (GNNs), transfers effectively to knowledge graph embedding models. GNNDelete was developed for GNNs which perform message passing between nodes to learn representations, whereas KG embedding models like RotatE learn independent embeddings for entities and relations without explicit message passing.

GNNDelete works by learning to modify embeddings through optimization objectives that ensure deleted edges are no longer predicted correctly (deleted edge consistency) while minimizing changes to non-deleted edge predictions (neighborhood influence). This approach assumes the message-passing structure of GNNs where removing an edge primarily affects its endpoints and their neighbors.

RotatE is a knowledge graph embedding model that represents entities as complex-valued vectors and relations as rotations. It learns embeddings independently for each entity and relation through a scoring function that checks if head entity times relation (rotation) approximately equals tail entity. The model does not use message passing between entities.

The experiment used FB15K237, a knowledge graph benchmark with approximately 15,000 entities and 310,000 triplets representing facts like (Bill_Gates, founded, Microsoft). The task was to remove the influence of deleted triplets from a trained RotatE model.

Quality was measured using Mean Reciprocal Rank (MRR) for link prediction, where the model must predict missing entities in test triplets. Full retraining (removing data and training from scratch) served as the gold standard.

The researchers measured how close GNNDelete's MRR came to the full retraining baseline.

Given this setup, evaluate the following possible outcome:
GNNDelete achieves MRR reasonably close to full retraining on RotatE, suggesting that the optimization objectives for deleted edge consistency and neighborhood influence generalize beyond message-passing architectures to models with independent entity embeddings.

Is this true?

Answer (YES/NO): NO